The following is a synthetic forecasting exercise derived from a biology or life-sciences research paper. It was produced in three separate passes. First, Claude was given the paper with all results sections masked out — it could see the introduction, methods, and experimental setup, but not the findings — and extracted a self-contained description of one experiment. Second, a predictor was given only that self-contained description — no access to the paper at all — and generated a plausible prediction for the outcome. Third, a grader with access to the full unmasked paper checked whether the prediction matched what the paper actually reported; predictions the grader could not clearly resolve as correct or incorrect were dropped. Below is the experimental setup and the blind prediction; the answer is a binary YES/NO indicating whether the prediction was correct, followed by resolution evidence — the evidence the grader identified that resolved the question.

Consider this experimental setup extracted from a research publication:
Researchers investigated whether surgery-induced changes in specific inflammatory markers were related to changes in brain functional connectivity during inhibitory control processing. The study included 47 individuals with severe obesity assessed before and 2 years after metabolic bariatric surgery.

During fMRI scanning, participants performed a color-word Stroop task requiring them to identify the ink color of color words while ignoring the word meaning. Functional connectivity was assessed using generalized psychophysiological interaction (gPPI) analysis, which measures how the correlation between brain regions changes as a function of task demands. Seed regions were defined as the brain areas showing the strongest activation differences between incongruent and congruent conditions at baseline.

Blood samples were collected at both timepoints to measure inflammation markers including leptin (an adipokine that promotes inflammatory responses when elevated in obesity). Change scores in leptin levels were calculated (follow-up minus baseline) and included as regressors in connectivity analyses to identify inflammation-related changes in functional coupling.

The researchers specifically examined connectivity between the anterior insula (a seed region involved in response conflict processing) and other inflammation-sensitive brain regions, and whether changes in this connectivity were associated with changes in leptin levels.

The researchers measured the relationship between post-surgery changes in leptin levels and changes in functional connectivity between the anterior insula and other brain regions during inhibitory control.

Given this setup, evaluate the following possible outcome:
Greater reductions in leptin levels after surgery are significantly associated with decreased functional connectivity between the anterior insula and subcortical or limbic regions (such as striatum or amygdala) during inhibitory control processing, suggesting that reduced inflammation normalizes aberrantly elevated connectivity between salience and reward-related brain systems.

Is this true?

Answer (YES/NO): NO